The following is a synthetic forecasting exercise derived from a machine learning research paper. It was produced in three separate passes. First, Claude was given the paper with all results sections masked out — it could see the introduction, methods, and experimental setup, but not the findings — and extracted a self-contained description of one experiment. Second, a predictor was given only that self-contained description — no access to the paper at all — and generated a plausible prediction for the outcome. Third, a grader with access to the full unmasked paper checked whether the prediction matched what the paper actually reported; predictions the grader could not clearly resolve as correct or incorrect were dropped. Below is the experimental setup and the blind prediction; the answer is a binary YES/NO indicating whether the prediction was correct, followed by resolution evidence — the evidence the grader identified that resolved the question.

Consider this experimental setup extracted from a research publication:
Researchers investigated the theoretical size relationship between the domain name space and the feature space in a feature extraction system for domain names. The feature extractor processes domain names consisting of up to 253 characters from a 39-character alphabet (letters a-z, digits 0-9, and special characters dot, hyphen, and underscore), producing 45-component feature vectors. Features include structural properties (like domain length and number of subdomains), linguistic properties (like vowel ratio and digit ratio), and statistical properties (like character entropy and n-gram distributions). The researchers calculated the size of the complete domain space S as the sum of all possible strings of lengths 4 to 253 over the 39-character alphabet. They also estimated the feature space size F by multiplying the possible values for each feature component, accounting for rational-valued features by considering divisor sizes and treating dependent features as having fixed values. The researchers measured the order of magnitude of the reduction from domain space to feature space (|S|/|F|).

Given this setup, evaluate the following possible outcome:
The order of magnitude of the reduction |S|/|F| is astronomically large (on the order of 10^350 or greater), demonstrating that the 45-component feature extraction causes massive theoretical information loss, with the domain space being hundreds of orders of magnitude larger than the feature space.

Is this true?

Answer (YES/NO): NO